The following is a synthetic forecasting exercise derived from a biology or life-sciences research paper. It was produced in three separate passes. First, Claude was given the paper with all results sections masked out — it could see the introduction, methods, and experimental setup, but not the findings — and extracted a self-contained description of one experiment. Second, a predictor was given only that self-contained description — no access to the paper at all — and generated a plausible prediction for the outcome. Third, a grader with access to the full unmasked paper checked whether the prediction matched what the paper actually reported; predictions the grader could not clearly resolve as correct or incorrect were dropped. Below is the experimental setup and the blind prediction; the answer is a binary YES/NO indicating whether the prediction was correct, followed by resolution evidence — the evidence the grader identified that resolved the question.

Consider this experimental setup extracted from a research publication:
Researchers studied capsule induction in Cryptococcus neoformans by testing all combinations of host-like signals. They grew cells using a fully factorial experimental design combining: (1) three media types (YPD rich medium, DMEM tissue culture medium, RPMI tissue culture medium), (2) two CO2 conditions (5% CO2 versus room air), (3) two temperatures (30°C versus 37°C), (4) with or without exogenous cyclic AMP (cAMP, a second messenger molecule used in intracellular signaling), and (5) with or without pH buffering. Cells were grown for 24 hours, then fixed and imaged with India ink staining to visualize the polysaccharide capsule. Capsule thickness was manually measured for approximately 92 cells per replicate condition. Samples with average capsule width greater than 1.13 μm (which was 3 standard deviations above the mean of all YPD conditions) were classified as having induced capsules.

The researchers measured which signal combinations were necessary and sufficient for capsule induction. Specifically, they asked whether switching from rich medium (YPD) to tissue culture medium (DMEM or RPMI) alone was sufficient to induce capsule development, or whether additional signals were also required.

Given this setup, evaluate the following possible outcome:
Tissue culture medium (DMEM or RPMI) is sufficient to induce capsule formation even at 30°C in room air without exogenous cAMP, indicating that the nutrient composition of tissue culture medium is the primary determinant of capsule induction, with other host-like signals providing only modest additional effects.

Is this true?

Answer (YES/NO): NO